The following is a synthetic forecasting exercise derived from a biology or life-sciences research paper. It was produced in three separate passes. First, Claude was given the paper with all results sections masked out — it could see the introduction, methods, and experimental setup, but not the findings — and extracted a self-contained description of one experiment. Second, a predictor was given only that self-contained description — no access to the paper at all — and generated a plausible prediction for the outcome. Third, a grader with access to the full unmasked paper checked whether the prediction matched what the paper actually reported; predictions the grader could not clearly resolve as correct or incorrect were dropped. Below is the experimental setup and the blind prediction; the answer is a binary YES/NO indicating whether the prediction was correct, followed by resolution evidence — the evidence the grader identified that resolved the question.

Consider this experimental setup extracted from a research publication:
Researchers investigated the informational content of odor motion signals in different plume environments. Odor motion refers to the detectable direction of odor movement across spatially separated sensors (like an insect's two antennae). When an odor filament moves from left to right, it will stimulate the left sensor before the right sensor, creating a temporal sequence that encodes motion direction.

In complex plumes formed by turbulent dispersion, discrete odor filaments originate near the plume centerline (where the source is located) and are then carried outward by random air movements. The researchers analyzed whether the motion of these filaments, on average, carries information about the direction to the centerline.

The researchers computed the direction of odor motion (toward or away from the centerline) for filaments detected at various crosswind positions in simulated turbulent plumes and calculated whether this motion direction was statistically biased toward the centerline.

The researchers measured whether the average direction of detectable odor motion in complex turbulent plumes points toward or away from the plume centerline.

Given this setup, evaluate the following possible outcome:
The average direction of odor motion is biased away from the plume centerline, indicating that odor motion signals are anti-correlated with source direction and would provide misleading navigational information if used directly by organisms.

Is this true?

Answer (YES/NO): NO